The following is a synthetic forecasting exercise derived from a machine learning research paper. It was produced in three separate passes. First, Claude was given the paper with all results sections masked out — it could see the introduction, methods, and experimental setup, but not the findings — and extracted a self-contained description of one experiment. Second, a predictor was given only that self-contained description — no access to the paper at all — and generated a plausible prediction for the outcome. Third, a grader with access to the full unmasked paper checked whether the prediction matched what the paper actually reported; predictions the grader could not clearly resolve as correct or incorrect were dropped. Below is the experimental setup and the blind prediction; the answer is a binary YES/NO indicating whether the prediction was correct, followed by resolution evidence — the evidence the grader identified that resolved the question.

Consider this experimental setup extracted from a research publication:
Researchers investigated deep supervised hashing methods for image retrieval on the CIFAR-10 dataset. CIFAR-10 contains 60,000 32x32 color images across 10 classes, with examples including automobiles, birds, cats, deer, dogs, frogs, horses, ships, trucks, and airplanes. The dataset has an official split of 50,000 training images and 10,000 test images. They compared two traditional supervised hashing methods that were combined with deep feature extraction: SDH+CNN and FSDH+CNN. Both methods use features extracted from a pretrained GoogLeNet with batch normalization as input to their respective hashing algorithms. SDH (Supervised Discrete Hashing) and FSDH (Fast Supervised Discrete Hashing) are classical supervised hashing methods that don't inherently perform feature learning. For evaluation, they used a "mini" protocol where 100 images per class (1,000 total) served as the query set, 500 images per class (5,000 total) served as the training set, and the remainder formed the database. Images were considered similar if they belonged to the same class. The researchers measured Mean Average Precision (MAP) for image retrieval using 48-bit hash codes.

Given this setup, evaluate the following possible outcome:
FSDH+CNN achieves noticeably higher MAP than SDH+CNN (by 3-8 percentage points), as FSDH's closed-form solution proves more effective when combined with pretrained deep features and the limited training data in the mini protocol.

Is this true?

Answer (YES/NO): NO